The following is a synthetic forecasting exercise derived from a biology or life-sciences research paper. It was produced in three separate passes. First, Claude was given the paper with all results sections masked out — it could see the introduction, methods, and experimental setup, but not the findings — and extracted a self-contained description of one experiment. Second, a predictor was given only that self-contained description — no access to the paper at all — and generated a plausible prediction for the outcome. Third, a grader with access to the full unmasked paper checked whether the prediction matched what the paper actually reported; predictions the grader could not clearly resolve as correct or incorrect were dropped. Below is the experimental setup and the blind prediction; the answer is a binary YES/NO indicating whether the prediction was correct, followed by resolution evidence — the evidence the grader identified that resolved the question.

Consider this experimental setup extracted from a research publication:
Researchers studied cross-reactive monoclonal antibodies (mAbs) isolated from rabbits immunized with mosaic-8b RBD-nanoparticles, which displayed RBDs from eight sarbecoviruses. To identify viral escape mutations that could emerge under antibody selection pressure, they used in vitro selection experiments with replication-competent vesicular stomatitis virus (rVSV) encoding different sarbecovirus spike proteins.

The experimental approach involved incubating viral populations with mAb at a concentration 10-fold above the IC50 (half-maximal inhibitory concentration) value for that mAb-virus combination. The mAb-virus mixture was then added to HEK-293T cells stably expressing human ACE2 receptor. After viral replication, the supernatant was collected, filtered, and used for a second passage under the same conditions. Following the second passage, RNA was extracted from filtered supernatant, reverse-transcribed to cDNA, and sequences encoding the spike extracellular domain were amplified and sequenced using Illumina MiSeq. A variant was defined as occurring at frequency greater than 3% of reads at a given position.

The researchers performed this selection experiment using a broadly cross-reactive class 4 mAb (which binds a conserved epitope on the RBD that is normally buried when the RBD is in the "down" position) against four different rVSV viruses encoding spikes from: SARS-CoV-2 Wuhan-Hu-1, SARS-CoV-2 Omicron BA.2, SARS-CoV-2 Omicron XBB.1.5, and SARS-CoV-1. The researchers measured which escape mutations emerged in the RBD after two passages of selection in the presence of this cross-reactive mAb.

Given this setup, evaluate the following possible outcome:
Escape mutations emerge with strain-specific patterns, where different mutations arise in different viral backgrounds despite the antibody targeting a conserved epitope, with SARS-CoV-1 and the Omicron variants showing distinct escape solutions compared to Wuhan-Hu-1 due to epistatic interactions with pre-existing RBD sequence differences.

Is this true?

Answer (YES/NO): NO